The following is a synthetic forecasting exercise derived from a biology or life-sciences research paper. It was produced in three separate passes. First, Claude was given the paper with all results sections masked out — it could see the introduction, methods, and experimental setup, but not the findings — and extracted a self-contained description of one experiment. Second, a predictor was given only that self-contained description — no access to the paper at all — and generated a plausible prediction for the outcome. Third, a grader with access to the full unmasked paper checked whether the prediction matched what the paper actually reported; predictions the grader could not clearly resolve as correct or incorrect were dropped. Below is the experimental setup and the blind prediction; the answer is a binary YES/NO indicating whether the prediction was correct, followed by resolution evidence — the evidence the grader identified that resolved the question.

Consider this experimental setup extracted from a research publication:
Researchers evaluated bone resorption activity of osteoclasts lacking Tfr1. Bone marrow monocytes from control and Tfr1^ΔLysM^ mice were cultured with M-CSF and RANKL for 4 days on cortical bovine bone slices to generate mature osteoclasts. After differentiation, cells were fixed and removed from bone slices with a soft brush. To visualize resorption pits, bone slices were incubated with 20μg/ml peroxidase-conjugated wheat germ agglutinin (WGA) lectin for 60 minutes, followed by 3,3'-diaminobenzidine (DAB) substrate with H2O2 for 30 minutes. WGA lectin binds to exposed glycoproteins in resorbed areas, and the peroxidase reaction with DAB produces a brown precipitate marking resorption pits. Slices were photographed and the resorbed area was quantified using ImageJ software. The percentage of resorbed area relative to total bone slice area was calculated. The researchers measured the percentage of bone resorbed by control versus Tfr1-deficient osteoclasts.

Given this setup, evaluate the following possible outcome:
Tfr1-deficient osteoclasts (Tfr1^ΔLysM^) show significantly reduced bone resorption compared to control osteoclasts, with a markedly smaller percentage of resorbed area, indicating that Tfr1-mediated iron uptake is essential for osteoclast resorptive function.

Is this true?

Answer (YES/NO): YES